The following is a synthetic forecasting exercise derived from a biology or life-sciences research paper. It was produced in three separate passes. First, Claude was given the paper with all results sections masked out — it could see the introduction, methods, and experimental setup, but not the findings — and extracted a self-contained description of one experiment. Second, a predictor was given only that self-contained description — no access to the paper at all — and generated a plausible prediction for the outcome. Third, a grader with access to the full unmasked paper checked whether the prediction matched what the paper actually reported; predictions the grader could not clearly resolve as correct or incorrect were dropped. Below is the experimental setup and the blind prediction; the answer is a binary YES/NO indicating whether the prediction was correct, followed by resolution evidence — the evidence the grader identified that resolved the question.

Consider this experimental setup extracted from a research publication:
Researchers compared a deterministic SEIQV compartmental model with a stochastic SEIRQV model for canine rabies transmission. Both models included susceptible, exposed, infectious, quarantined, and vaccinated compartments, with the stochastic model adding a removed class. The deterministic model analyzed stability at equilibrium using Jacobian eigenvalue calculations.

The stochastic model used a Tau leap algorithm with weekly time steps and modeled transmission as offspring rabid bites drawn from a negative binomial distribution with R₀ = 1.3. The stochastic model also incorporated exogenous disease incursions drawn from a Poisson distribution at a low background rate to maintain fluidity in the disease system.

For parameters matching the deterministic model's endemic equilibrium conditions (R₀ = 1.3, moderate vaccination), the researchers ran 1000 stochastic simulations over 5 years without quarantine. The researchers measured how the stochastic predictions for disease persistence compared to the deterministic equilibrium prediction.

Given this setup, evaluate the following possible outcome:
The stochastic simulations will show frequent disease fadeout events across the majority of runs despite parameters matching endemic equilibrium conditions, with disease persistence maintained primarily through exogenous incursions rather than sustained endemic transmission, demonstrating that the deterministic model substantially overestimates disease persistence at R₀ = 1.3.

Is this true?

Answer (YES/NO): NO